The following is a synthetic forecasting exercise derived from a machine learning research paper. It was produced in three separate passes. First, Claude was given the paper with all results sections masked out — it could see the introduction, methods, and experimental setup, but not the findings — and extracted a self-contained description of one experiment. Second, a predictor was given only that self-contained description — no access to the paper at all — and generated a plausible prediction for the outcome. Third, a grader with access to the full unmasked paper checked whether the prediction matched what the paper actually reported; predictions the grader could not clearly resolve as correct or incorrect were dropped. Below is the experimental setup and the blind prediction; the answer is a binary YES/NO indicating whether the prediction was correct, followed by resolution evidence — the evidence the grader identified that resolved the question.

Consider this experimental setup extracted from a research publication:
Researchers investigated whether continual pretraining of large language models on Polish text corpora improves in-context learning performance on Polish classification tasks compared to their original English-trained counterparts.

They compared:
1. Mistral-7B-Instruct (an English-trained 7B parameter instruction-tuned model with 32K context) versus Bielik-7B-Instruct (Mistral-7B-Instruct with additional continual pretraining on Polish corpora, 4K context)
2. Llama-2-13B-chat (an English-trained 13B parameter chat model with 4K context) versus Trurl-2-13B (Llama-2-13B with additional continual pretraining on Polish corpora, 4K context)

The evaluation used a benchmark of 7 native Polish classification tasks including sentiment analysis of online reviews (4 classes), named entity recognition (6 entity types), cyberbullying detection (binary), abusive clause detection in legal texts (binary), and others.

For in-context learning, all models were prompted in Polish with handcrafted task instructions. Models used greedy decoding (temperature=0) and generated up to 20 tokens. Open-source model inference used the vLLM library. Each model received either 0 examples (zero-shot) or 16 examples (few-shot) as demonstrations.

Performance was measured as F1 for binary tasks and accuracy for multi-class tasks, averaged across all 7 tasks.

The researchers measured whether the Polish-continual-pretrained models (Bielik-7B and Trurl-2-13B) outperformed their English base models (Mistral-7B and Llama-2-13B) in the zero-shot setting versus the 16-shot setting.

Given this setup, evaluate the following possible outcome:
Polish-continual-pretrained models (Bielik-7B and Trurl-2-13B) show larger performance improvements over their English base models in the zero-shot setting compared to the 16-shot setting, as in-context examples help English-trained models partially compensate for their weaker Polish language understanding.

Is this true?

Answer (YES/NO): YES